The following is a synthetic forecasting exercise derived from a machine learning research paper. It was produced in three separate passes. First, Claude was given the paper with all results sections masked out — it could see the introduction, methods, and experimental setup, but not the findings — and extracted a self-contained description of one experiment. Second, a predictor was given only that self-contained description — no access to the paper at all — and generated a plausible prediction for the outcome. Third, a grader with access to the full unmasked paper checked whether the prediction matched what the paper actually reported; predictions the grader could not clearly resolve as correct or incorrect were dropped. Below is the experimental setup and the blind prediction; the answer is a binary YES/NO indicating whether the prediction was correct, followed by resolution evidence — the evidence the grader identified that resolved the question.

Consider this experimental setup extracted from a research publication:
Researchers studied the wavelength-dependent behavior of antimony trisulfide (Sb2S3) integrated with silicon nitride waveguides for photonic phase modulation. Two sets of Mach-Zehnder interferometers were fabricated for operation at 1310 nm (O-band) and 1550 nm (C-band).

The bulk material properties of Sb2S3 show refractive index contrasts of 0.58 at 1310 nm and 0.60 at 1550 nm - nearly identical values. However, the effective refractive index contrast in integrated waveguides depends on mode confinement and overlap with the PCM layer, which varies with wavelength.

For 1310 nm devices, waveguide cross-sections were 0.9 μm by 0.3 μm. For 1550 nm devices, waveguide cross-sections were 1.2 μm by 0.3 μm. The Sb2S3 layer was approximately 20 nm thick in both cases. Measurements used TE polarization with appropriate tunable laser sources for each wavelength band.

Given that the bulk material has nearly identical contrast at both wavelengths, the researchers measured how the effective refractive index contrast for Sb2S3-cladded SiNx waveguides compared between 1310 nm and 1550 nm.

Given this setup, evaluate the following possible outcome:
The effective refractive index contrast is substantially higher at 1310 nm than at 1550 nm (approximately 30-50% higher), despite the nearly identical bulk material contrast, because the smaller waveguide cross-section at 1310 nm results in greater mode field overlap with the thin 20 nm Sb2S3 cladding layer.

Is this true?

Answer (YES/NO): NO